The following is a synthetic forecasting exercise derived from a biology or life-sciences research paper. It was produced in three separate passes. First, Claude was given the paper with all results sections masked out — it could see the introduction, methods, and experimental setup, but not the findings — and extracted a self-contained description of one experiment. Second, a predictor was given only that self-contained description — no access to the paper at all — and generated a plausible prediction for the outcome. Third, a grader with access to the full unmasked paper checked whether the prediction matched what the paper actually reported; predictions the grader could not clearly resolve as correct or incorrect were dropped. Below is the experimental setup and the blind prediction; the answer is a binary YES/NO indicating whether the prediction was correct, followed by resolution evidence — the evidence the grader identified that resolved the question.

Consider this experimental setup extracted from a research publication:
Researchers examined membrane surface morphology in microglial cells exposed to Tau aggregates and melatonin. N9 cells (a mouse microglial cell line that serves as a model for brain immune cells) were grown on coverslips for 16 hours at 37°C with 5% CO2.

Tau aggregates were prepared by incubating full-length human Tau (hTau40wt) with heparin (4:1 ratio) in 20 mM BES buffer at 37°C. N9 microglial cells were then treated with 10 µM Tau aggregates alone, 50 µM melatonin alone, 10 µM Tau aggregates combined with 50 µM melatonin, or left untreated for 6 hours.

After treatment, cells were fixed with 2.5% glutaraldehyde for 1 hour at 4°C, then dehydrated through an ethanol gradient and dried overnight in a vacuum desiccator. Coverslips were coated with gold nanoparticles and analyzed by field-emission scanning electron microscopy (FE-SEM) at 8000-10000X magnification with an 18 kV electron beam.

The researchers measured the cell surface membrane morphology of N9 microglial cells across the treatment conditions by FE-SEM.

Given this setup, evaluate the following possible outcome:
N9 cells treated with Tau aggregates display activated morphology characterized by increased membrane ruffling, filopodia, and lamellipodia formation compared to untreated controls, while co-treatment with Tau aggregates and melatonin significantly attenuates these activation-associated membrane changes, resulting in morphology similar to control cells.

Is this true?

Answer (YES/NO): NO